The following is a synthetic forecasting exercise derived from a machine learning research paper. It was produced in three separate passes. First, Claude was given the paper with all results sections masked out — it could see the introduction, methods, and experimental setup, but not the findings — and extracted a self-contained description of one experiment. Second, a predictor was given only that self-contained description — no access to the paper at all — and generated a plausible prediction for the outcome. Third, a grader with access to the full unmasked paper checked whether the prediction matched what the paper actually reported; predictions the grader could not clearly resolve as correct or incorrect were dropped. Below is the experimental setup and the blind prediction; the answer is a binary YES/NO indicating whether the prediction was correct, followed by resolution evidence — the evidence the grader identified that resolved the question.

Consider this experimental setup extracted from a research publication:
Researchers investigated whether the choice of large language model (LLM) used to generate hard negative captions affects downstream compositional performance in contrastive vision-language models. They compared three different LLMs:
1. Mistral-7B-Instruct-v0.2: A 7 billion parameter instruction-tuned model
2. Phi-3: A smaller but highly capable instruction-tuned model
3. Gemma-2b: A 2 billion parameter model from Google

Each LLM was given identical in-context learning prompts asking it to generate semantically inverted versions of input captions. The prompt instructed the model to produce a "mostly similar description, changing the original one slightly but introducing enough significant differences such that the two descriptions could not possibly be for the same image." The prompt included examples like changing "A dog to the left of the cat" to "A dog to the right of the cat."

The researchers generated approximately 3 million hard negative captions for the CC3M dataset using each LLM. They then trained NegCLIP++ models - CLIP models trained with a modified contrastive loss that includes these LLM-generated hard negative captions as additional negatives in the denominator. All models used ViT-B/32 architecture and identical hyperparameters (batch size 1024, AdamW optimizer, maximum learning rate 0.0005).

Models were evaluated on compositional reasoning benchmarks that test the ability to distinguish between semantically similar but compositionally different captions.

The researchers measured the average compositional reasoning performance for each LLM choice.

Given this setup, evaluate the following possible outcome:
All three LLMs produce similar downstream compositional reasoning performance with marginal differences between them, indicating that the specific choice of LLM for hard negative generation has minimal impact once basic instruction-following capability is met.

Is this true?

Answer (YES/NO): NO